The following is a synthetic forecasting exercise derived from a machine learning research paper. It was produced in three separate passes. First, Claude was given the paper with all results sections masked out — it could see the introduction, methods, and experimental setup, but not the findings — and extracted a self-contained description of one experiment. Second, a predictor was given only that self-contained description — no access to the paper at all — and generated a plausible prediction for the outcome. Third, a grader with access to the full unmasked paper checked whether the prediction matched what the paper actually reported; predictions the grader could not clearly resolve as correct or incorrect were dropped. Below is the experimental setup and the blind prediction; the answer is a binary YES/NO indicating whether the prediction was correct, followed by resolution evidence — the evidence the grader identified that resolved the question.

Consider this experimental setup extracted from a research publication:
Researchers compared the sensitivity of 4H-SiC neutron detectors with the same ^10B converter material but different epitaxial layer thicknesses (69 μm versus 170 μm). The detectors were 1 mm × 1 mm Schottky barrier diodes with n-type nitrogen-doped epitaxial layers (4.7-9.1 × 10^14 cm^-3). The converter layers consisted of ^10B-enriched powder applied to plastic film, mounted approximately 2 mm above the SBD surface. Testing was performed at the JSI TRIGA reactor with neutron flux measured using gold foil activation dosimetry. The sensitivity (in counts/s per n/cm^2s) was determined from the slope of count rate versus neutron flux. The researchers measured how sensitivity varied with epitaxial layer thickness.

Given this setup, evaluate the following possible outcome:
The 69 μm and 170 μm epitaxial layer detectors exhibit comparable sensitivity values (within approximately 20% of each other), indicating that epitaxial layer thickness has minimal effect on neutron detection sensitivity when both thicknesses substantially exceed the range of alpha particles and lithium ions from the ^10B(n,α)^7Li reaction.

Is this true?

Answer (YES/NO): NO